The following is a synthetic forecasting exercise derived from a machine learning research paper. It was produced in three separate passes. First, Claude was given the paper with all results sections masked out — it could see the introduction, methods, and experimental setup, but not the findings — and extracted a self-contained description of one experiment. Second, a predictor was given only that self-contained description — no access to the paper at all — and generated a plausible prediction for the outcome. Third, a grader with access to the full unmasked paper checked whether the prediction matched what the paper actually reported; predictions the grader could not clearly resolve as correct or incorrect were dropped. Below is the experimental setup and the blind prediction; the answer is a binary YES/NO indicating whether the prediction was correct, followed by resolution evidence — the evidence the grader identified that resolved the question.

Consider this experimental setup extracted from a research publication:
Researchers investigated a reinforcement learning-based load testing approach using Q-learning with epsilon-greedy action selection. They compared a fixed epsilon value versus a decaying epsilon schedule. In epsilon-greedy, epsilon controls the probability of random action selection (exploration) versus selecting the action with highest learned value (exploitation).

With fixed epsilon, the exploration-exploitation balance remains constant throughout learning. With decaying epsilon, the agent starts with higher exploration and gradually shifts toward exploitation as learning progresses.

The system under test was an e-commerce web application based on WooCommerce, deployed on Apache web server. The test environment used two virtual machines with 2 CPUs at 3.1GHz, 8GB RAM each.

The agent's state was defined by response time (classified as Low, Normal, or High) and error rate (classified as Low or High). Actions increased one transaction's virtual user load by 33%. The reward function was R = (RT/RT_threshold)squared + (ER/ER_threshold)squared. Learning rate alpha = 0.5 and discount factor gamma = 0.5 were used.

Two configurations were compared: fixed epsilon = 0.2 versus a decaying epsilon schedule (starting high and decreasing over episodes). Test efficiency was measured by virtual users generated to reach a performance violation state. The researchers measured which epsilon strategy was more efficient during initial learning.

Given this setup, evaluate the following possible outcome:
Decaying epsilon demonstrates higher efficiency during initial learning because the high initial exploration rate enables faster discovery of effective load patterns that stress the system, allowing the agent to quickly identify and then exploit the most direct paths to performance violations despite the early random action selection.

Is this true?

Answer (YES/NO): YES